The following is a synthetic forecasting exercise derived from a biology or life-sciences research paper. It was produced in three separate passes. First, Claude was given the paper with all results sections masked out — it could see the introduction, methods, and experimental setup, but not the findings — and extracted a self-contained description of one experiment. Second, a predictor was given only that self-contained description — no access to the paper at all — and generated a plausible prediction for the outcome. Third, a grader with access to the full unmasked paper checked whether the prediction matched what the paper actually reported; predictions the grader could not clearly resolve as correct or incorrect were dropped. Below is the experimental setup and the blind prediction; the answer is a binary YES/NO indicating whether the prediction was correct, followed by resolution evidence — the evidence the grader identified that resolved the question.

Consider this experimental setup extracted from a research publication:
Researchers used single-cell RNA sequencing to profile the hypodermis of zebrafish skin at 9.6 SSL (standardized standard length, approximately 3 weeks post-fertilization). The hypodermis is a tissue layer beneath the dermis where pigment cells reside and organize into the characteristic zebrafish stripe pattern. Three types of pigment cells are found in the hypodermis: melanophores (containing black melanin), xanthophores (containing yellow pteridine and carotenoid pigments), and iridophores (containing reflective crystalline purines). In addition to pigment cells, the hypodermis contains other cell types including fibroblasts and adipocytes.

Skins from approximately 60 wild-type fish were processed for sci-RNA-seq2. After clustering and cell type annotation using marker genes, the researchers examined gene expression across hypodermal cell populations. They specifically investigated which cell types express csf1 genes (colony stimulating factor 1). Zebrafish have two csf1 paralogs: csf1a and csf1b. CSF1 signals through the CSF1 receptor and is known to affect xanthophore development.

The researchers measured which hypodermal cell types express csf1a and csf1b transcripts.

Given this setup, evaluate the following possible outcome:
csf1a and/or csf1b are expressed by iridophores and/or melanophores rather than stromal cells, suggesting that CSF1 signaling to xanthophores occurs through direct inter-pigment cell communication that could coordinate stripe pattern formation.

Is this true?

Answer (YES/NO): NO